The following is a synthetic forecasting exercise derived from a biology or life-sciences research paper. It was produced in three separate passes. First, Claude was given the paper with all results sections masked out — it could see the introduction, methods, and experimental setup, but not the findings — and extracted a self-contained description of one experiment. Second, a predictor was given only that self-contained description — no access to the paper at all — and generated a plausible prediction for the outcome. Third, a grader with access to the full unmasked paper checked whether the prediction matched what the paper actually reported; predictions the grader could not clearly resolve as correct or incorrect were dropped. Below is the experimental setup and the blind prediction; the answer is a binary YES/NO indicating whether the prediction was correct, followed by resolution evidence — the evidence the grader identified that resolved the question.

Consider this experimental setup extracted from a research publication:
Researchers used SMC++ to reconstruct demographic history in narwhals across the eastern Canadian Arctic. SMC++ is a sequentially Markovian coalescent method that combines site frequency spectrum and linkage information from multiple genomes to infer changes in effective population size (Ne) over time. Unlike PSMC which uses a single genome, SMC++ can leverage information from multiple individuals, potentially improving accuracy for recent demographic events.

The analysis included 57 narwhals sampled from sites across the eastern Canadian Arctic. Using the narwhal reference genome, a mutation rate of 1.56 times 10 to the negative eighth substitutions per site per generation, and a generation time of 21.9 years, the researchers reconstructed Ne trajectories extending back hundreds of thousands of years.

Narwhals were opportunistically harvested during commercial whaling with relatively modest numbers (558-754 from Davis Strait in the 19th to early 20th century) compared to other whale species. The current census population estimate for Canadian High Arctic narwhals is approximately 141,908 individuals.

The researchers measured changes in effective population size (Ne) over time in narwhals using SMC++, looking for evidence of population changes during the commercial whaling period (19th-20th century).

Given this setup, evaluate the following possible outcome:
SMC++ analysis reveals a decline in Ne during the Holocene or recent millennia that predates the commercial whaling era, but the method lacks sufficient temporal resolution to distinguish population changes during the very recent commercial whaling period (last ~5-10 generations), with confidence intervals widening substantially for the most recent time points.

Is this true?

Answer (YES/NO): NO